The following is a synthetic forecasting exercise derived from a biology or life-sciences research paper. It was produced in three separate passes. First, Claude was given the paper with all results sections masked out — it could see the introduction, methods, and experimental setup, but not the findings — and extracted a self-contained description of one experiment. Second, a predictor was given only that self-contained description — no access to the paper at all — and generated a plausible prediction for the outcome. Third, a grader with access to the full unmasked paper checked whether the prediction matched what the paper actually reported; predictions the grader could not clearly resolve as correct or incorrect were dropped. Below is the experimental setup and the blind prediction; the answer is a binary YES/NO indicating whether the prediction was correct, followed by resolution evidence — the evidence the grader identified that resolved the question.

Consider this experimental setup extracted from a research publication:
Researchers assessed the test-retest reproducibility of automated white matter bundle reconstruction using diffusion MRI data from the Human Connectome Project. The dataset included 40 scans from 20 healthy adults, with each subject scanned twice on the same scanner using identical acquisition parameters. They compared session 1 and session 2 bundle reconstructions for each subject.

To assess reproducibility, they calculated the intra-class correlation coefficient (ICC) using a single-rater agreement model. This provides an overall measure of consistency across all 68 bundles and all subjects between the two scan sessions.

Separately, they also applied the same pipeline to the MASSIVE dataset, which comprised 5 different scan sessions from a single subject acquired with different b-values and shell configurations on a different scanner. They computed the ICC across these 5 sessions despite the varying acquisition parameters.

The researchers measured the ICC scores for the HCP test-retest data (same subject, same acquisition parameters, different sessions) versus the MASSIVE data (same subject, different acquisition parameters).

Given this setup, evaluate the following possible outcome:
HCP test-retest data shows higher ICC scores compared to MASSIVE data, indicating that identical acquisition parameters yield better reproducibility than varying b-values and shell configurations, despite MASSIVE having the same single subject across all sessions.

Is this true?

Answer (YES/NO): NO